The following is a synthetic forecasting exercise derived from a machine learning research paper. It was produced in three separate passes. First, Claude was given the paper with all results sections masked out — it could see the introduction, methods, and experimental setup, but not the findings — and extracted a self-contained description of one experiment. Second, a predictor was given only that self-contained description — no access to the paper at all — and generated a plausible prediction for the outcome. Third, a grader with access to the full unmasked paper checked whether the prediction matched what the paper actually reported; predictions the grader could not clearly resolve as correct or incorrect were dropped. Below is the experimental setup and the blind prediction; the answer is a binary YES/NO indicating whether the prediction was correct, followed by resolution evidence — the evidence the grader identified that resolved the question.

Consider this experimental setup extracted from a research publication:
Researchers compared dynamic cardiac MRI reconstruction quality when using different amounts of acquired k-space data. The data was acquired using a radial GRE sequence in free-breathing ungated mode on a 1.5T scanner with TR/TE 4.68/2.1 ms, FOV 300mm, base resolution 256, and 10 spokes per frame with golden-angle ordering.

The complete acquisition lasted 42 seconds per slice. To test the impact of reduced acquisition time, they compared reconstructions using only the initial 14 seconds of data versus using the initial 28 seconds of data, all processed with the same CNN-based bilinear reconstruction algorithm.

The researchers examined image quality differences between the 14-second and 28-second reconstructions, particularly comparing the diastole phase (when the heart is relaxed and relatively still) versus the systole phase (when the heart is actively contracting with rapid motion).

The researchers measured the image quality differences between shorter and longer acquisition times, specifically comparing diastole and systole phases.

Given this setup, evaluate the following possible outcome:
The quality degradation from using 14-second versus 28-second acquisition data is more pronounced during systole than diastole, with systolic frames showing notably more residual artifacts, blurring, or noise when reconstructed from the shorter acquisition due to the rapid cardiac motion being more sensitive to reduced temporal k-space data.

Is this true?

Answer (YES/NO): YES